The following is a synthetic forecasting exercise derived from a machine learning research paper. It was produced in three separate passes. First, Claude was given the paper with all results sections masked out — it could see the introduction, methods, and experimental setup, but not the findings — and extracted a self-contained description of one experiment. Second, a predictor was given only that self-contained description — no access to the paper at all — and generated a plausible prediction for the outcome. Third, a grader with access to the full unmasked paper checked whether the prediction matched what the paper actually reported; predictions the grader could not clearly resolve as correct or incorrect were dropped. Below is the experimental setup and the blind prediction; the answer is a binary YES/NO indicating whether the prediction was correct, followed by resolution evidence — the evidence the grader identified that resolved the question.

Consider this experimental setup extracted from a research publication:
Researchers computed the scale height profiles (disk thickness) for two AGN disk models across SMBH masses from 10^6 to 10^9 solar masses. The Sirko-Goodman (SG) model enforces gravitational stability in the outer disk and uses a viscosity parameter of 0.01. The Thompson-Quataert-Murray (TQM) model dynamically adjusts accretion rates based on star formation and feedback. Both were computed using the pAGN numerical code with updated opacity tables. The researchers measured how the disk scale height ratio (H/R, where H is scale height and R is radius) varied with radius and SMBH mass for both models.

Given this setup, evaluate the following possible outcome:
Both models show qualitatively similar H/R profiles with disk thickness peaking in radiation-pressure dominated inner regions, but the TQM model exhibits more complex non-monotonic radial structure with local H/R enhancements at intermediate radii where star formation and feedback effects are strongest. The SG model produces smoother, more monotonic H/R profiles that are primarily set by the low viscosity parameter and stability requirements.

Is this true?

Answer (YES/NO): NO